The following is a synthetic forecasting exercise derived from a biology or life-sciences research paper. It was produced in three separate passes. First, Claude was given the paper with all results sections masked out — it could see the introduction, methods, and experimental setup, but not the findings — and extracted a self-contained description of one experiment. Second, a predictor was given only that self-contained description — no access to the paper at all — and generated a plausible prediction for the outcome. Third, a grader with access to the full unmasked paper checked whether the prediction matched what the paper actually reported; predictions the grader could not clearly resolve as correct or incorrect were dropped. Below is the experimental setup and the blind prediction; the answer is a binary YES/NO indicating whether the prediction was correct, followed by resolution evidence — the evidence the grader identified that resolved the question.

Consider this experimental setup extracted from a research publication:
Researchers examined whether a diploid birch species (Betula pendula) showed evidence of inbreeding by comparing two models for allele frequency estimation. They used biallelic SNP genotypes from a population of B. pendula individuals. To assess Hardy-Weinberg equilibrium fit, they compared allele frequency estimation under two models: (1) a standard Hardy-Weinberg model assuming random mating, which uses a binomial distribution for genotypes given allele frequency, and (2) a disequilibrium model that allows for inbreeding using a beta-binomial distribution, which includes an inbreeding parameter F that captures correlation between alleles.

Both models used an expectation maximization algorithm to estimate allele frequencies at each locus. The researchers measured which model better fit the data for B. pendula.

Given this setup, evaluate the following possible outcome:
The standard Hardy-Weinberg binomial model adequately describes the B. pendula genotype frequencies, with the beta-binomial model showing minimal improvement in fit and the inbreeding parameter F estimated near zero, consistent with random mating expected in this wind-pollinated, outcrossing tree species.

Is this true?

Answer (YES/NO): YES